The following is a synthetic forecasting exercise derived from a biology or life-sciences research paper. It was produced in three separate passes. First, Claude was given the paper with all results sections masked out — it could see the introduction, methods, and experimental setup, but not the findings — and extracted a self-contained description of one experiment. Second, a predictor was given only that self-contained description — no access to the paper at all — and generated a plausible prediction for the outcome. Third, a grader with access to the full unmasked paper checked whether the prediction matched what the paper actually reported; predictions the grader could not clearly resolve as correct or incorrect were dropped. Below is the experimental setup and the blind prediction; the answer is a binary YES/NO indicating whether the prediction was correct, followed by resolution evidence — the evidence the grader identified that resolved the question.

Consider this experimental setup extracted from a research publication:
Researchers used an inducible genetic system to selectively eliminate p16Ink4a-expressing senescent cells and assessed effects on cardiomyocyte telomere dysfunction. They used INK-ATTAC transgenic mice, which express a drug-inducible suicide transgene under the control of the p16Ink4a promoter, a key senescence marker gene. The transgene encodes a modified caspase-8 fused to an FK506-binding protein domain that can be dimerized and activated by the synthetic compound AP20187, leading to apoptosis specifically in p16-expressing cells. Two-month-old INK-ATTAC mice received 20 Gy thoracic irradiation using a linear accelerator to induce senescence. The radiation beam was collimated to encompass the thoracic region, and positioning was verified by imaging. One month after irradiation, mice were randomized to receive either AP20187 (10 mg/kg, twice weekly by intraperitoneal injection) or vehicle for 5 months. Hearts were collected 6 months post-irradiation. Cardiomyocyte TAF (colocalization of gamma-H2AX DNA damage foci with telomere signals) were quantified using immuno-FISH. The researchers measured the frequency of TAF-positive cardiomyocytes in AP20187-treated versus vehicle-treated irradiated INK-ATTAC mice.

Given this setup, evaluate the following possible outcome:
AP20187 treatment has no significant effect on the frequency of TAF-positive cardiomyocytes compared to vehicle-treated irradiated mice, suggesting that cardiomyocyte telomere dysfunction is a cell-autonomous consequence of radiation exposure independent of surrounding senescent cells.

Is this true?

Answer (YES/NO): NO